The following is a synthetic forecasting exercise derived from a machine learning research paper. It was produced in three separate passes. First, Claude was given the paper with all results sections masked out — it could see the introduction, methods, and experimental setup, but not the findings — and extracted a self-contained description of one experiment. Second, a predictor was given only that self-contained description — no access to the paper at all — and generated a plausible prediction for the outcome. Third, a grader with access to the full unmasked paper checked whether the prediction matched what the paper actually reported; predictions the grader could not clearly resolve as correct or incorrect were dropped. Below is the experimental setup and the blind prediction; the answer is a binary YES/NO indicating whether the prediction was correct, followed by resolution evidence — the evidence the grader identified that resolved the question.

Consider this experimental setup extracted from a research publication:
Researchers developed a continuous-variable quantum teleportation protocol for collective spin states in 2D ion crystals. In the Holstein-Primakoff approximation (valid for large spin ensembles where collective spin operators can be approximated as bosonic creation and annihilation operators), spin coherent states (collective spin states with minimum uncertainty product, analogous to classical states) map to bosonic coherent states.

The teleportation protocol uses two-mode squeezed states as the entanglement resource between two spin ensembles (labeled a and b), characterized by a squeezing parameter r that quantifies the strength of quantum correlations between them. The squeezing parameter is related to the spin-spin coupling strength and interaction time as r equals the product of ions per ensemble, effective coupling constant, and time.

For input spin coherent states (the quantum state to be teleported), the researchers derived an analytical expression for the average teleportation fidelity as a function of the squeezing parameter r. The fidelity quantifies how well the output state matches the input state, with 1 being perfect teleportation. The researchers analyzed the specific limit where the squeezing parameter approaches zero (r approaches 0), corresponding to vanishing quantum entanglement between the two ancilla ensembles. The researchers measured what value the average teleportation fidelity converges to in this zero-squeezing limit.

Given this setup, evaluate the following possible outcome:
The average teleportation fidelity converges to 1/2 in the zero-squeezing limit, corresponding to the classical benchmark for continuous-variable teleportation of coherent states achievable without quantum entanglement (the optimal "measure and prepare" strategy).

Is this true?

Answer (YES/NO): YES